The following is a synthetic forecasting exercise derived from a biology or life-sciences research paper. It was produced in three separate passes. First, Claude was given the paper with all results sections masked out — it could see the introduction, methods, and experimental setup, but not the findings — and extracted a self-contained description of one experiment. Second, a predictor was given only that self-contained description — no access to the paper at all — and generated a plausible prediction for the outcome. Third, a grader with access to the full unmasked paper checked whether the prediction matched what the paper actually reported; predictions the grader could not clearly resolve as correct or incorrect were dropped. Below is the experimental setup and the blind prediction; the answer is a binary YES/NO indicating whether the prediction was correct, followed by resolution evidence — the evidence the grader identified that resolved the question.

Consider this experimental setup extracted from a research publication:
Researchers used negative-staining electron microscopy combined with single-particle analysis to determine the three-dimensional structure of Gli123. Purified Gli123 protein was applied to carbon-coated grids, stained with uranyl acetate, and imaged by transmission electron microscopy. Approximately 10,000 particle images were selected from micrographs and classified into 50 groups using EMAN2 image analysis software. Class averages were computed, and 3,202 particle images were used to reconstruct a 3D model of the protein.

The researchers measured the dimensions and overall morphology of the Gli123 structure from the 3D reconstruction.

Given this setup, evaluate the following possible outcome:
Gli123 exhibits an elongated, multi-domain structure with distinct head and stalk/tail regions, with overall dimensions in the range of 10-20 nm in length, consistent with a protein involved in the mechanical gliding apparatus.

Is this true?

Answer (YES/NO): NO